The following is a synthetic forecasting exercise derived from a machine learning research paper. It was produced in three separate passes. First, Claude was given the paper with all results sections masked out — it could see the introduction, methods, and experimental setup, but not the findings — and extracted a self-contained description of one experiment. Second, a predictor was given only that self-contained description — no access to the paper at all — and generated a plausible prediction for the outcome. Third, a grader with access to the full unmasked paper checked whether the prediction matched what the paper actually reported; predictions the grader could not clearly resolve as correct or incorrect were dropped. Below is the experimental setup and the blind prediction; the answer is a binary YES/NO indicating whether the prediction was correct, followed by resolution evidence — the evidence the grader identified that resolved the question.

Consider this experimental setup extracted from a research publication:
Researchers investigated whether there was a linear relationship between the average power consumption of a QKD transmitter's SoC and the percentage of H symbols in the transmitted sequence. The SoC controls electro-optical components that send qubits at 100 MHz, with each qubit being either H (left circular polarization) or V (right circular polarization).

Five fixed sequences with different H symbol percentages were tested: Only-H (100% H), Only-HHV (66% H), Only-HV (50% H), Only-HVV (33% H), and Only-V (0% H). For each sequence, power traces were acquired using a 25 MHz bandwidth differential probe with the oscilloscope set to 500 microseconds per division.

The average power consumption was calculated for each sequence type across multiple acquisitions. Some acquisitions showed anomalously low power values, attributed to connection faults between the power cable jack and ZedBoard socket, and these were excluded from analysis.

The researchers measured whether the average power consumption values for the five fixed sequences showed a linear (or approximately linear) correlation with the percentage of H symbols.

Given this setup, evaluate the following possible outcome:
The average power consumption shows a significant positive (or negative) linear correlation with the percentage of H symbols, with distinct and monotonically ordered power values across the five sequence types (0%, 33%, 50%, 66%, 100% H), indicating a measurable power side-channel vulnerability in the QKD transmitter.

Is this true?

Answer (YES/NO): YES